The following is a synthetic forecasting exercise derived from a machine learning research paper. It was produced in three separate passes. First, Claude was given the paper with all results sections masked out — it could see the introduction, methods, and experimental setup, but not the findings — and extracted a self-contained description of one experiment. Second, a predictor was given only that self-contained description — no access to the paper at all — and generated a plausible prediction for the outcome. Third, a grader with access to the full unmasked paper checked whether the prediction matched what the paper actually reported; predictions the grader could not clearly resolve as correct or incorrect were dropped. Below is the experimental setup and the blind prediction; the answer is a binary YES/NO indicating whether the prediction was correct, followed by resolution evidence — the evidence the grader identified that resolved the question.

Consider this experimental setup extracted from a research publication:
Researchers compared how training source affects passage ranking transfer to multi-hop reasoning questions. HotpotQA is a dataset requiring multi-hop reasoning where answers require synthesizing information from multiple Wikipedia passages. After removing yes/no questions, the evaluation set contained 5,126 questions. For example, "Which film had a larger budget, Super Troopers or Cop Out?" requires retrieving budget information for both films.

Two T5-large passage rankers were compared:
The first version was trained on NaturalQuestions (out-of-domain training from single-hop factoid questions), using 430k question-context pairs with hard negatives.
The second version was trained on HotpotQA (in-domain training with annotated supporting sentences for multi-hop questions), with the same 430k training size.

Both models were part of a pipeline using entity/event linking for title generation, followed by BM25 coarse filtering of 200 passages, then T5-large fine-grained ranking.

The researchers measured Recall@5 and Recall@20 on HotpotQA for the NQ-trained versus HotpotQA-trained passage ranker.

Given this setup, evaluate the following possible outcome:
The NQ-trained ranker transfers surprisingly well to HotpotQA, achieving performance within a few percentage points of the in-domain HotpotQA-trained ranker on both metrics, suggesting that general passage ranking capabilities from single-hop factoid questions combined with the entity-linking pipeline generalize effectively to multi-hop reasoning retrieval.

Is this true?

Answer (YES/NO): YES